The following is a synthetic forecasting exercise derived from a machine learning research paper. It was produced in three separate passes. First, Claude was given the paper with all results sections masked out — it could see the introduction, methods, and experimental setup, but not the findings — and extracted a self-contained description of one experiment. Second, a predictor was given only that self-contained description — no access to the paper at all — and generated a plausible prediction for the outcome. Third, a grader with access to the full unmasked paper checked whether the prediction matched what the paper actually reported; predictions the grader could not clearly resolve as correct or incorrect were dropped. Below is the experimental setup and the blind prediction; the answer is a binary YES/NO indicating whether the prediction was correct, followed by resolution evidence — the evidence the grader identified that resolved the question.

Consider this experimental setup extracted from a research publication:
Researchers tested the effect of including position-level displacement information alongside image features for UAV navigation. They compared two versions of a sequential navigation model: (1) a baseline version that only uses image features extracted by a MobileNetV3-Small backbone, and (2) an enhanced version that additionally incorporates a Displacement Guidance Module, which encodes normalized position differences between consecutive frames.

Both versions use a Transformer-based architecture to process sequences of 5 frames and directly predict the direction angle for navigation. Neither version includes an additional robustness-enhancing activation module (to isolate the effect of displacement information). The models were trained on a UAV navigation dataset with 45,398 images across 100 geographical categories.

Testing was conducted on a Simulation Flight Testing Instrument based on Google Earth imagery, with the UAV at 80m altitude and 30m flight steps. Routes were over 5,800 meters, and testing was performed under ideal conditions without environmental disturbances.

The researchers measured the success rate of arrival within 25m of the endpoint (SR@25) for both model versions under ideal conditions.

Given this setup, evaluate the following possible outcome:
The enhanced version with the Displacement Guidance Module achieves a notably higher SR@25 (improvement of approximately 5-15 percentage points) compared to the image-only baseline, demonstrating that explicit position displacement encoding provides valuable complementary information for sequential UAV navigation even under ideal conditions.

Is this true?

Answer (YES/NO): NO